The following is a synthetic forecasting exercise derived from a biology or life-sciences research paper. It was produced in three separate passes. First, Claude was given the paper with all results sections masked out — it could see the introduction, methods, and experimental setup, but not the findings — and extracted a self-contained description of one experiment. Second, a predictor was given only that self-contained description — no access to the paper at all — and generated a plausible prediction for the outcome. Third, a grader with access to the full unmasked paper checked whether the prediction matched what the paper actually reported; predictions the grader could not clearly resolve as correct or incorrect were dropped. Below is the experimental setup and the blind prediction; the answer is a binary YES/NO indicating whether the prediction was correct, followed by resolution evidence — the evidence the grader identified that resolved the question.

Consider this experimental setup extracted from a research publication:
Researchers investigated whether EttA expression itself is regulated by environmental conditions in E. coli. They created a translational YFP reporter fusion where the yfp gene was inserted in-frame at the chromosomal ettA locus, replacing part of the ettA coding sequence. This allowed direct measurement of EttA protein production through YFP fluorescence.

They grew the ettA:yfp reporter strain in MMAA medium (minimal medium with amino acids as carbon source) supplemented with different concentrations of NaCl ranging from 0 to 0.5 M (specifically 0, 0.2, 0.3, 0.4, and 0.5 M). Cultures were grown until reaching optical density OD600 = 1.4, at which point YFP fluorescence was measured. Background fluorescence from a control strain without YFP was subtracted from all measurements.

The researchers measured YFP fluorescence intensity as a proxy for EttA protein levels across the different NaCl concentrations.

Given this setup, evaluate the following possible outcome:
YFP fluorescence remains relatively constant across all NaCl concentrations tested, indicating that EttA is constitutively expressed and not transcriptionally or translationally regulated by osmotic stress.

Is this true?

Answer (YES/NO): NO